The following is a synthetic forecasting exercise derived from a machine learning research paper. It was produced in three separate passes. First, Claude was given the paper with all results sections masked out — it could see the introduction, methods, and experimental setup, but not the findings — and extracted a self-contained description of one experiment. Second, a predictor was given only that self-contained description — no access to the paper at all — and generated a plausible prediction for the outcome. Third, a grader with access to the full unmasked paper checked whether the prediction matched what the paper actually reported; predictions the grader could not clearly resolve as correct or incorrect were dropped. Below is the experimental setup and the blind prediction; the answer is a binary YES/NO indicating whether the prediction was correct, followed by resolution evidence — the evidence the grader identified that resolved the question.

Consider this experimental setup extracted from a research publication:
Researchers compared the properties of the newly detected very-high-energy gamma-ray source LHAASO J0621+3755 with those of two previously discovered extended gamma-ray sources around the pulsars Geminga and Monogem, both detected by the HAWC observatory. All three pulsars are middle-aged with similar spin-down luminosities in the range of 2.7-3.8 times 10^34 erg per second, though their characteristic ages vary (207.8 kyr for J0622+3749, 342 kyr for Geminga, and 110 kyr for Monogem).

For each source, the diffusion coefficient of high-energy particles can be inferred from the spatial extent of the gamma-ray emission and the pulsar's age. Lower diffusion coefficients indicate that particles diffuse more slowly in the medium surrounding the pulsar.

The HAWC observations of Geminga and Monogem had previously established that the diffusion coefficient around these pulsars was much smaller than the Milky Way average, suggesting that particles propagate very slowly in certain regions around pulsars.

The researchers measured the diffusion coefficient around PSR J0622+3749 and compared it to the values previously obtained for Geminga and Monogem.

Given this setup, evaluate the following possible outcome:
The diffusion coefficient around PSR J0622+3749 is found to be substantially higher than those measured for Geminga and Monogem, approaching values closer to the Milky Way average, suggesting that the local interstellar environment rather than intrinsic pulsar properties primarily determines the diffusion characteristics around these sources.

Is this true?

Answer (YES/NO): NO